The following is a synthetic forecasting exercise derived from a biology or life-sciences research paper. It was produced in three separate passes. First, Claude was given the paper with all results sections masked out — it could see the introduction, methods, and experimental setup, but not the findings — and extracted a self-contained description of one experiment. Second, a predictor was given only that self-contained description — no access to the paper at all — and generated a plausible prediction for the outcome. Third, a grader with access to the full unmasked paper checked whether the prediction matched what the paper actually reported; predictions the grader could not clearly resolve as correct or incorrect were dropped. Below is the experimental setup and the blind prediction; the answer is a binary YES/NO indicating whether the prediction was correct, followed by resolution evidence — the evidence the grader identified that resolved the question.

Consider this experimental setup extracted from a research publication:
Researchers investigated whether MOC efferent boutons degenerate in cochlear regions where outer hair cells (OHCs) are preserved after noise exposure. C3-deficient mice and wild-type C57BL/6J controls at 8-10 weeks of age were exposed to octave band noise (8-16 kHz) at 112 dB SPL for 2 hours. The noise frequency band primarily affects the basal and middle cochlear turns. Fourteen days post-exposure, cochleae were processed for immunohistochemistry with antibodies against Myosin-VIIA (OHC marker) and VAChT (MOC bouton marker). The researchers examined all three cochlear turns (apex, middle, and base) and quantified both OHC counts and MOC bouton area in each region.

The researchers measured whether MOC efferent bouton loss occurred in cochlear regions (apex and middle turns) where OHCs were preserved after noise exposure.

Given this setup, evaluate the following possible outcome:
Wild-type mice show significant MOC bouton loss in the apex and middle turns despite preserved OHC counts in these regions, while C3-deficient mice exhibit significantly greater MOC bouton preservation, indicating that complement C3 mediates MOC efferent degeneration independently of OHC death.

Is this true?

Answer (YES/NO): YES